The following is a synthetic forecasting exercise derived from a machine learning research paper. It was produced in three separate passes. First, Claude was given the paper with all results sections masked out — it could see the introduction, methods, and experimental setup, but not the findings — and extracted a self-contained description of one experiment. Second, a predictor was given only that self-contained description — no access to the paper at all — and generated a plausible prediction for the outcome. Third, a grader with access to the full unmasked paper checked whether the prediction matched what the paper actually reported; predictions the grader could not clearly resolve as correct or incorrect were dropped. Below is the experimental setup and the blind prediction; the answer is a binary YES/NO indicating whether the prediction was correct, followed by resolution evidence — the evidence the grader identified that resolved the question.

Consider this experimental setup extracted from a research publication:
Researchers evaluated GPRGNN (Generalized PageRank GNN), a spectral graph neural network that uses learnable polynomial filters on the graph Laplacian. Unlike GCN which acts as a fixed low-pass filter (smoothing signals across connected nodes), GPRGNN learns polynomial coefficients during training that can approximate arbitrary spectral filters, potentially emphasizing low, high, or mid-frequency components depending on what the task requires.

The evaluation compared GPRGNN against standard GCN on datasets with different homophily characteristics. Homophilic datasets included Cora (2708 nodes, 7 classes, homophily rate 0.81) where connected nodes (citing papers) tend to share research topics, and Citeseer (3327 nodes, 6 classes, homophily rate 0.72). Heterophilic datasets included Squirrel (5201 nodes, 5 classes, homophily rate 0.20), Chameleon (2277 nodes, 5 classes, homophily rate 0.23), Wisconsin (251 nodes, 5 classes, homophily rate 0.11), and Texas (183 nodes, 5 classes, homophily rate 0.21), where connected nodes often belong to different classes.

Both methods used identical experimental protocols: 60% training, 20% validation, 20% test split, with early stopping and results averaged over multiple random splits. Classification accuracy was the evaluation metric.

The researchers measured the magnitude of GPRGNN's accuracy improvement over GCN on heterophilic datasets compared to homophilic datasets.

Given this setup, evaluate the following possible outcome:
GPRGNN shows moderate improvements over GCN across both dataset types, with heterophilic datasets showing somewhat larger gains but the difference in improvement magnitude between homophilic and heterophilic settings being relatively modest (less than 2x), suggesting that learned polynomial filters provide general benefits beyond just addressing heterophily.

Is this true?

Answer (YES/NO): NO